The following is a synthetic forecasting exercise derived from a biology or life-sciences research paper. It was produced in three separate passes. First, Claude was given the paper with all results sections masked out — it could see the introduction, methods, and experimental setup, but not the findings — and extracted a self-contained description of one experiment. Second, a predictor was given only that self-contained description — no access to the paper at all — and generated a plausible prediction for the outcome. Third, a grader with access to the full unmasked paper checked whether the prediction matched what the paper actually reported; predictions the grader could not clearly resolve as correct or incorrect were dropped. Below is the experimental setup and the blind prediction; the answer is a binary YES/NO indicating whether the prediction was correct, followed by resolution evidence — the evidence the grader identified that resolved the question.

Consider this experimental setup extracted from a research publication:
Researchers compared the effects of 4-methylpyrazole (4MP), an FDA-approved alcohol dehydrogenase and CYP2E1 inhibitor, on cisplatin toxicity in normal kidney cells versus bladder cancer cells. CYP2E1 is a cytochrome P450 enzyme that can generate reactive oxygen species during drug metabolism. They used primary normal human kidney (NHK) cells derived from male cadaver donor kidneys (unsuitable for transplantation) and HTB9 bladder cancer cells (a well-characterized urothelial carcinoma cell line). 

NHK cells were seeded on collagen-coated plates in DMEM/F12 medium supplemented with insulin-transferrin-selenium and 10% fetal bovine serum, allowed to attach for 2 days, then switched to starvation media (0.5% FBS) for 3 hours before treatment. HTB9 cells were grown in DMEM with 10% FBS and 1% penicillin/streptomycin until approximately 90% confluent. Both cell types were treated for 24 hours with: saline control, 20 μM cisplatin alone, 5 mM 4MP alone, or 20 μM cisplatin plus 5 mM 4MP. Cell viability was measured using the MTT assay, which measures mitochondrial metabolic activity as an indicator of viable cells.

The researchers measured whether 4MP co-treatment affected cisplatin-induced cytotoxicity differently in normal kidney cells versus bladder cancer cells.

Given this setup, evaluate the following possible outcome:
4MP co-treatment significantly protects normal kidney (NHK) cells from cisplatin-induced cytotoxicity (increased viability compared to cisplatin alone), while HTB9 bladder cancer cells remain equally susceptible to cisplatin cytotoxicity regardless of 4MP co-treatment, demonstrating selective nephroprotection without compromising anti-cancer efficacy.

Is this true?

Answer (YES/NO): YES